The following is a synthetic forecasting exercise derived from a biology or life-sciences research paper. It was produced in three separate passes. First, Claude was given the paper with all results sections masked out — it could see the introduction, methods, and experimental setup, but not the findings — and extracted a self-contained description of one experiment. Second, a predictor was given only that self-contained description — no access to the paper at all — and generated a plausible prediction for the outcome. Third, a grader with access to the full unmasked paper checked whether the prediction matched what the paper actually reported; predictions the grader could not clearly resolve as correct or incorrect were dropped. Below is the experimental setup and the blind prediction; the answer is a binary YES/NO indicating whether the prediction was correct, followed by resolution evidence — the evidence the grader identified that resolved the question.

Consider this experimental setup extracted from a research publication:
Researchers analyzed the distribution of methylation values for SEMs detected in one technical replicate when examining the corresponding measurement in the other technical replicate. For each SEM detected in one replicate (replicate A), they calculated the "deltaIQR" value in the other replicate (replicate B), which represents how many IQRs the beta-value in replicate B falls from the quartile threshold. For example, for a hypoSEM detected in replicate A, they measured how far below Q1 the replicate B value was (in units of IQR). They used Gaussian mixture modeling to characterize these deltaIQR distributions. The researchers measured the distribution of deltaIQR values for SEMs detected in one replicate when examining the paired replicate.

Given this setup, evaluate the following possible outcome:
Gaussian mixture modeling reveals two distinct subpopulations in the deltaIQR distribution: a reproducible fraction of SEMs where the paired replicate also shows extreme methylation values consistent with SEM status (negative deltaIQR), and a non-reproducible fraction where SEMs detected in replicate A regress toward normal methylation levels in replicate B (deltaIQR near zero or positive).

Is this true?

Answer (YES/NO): NO